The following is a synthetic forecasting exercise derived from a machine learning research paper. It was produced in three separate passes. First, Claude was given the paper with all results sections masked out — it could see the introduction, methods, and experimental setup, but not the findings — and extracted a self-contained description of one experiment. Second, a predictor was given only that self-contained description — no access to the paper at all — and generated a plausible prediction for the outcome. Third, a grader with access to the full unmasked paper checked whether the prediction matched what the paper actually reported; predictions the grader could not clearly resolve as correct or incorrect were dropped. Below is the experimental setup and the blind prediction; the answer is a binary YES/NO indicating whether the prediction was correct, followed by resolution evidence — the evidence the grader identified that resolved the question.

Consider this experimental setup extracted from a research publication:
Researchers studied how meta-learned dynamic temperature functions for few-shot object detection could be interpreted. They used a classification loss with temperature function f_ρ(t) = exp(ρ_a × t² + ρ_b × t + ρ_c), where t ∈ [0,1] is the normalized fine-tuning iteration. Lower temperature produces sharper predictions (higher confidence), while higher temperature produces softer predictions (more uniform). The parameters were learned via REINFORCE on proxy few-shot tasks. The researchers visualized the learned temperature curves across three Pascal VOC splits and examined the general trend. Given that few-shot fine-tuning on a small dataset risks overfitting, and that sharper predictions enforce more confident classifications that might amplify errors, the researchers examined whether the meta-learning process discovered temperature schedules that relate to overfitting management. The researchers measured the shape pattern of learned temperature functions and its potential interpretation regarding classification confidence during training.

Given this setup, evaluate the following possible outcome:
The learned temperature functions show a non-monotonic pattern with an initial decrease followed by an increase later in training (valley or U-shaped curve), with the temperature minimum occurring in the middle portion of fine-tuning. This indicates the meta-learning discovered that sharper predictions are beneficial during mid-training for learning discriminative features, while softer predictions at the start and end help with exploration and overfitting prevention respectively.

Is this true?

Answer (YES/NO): NO